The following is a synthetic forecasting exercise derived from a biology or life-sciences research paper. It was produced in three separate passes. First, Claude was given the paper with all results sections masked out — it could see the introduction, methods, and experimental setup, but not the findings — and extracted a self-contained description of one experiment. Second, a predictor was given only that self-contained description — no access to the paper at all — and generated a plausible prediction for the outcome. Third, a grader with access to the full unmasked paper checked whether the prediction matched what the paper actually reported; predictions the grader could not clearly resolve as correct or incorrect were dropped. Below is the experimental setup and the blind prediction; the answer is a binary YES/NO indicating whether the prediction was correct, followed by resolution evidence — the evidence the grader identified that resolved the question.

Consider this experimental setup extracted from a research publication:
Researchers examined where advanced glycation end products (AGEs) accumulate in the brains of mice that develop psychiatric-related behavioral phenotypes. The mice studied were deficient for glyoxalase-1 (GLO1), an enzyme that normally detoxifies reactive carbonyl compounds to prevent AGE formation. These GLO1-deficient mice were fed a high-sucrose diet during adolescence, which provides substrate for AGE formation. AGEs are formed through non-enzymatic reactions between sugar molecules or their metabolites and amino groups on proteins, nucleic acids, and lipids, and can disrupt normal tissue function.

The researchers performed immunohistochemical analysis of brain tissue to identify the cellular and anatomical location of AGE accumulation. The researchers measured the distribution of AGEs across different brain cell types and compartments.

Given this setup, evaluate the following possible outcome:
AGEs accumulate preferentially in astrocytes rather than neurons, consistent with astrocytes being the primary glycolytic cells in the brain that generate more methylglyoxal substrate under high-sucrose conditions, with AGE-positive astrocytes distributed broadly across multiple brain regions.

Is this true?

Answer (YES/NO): NO